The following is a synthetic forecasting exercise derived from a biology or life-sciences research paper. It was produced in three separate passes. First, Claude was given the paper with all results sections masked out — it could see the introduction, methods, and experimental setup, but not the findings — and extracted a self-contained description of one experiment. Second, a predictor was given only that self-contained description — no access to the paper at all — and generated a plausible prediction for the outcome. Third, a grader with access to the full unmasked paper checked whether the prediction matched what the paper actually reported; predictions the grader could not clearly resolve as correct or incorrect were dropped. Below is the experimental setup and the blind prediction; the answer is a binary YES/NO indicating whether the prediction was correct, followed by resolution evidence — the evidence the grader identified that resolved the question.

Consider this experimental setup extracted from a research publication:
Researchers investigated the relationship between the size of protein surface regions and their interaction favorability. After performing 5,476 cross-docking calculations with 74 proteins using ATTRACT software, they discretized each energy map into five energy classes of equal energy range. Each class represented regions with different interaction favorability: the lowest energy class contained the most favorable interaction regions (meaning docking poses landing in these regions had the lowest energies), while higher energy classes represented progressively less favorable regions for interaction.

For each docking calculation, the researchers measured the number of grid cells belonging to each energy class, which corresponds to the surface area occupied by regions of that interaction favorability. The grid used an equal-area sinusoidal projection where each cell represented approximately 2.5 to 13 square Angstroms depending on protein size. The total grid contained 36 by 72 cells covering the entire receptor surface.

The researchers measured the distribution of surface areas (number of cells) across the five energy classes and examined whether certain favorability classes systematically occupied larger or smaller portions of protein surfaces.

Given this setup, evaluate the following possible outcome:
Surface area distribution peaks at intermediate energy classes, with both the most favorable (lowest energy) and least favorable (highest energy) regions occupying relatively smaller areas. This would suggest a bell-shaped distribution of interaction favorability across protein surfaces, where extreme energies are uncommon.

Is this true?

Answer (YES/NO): YES